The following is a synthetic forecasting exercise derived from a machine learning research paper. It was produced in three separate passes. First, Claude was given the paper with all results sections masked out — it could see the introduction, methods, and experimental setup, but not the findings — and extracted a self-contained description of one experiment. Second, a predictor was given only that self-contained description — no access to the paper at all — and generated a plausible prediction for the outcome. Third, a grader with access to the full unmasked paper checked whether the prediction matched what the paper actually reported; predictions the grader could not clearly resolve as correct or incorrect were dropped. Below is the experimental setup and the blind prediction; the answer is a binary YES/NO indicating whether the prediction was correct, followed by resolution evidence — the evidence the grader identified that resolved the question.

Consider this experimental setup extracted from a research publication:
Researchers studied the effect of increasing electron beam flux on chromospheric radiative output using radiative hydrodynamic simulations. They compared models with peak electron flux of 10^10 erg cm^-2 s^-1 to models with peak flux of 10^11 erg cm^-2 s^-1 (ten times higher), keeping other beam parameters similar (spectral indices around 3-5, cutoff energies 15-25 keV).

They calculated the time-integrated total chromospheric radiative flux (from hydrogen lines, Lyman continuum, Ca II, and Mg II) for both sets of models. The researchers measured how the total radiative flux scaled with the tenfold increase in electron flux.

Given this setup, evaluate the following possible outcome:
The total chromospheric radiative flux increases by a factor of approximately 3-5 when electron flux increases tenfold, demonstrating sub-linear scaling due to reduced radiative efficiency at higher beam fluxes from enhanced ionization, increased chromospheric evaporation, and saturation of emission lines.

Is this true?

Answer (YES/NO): YES